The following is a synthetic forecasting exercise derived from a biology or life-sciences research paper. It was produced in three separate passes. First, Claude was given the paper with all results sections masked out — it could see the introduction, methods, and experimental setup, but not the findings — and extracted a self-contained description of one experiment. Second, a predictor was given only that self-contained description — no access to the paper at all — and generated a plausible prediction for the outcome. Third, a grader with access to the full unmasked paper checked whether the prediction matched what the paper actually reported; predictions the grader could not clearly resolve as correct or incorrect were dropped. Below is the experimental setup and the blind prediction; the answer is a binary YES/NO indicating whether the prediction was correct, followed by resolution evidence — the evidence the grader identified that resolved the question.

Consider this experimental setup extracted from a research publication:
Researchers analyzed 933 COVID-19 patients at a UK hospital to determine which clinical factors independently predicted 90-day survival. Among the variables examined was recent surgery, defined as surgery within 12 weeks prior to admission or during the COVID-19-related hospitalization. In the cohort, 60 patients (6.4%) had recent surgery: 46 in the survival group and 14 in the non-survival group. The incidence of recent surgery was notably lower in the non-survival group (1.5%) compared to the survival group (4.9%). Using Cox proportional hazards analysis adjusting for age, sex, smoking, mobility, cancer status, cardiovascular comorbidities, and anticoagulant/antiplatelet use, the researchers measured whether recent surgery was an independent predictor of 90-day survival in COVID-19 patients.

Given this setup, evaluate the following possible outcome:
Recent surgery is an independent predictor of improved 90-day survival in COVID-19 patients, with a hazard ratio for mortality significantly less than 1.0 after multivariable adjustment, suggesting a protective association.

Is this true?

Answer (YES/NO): YES